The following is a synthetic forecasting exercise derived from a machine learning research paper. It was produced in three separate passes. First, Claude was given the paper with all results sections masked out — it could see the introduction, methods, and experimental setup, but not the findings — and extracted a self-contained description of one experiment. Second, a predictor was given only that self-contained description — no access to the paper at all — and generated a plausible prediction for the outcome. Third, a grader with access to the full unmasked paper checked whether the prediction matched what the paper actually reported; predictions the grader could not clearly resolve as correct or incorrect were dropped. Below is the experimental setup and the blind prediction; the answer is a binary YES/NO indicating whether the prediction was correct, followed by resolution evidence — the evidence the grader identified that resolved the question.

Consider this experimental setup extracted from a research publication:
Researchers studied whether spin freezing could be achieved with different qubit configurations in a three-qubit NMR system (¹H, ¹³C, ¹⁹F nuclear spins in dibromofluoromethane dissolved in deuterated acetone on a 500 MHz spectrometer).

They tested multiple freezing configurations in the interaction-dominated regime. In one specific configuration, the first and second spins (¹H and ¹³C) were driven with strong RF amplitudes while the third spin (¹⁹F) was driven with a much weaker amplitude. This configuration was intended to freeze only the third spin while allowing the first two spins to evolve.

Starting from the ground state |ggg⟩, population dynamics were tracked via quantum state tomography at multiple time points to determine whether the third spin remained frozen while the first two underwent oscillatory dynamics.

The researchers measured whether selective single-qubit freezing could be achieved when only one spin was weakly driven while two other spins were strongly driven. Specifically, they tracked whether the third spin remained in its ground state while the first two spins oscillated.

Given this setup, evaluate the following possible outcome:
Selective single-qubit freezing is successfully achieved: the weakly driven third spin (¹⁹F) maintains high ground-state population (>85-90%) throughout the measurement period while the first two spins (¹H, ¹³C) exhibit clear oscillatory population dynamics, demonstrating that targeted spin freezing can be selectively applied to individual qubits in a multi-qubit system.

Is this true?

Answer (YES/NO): YES